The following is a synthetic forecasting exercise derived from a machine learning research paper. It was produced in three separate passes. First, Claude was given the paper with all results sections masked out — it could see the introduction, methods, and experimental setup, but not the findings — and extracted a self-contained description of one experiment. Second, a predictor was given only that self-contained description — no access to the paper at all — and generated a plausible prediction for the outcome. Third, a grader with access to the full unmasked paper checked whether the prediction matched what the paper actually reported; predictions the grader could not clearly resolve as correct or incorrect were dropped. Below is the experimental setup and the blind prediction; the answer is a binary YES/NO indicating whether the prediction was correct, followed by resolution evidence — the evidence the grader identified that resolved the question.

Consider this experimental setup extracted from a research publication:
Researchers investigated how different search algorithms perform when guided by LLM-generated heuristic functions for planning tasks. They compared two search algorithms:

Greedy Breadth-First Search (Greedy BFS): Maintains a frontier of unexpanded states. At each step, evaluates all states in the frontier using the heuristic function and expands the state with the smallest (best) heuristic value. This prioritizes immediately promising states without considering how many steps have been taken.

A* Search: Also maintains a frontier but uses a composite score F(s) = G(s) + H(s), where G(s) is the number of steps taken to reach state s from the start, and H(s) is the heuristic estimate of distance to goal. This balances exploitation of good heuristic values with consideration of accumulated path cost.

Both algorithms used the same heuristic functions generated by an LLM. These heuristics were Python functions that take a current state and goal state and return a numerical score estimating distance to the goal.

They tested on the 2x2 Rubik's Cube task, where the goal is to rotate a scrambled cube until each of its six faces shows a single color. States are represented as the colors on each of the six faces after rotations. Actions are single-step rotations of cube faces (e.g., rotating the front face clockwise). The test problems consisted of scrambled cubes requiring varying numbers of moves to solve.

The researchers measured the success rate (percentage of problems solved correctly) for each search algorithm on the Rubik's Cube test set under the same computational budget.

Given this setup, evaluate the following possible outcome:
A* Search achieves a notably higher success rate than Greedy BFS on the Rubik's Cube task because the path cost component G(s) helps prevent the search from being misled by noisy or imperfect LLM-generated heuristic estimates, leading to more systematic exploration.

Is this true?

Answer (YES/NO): NO